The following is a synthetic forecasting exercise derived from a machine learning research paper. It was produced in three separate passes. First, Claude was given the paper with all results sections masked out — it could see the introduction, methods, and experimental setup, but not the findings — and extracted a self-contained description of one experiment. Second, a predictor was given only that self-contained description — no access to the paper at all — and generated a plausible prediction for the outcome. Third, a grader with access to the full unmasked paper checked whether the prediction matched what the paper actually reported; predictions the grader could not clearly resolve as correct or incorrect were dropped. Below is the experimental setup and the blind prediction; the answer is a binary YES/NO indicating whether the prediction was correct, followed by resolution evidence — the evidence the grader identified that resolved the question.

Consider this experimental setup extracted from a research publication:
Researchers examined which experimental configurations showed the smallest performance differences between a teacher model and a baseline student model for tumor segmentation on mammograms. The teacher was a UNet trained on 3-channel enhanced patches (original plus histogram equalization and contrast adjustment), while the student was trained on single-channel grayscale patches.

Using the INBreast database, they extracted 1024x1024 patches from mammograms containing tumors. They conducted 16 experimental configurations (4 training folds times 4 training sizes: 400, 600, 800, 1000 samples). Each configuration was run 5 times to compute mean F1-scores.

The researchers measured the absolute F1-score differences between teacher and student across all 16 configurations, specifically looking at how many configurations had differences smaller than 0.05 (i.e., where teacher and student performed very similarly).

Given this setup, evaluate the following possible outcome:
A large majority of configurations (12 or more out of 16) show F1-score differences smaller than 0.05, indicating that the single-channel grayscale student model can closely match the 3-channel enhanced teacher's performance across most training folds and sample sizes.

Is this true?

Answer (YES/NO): NO